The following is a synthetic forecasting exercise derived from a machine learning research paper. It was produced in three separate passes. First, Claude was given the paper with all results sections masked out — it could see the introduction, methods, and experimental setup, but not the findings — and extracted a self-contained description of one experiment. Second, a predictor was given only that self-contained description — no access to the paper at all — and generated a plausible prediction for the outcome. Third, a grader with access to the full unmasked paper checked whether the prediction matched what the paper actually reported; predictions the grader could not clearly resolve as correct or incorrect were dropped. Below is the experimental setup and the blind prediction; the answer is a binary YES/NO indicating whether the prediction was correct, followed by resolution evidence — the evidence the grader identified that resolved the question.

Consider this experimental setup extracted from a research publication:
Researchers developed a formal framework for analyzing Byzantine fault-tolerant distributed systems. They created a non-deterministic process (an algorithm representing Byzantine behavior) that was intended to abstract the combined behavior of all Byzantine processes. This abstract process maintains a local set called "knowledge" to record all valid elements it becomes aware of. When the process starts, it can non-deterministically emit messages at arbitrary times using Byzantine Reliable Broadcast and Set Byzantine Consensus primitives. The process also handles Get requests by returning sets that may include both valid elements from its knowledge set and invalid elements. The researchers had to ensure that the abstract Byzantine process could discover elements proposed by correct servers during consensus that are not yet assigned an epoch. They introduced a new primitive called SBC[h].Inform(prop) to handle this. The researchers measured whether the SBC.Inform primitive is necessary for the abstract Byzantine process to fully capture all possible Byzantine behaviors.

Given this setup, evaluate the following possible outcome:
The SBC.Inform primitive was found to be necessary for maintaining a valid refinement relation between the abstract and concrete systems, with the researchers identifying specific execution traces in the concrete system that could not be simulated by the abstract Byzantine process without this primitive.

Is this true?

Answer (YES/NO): NO